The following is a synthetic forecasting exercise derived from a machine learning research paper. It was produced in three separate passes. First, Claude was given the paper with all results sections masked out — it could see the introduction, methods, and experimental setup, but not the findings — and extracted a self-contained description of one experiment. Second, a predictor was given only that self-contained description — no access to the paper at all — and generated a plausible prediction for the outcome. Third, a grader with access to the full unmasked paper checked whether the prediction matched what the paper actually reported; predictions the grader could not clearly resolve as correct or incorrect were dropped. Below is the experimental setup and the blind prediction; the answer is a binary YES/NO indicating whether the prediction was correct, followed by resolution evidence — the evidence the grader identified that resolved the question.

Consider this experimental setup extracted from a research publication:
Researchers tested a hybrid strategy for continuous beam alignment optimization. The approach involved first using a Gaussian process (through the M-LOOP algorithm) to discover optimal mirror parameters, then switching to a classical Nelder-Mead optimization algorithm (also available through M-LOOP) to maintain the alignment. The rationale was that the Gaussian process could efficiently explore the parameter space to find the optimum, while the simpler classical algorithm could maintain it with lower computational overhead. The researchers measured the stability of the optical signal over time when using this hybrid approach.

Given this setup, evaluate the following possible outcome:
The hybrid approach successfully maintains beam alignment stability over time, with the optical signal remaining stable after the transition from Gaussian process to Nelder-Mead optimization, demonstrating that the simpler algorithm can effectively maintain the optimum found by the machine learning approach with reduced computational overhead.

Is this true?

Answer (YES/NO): NO